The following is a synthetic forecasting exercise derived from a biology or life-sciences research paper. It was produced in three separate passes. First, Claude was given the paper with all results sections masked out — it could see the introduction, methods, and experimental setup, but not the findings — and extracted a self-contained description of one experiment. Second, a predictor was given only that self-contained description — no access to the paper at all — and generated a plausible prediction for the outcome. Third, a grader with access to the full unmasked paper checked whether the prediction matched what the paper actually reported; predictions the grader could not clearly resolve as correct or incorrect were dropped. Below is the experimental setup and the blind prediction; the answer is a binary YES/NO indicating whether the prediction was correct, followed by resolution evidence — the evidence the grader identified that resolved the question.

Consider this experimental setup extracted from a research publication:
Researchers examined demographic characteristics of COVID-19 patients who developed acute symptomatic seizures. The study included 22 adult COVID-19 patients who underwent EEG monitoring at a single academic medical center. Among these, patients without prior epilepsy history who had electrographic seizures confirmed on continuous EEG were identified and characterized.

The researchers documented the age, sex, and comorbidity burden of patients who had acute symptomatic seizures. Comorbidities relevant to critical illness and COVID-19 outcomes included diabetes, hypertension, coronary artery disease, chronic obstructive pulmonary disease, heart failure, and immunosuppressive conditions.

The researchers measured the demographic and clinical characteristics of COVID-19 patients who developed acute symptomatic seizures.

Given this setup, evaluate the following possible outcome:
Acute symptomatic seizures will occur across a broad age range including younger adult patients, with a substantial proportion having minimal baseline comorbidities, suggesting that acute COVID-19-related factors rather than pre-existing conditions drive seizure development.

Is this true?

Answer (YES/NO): NO